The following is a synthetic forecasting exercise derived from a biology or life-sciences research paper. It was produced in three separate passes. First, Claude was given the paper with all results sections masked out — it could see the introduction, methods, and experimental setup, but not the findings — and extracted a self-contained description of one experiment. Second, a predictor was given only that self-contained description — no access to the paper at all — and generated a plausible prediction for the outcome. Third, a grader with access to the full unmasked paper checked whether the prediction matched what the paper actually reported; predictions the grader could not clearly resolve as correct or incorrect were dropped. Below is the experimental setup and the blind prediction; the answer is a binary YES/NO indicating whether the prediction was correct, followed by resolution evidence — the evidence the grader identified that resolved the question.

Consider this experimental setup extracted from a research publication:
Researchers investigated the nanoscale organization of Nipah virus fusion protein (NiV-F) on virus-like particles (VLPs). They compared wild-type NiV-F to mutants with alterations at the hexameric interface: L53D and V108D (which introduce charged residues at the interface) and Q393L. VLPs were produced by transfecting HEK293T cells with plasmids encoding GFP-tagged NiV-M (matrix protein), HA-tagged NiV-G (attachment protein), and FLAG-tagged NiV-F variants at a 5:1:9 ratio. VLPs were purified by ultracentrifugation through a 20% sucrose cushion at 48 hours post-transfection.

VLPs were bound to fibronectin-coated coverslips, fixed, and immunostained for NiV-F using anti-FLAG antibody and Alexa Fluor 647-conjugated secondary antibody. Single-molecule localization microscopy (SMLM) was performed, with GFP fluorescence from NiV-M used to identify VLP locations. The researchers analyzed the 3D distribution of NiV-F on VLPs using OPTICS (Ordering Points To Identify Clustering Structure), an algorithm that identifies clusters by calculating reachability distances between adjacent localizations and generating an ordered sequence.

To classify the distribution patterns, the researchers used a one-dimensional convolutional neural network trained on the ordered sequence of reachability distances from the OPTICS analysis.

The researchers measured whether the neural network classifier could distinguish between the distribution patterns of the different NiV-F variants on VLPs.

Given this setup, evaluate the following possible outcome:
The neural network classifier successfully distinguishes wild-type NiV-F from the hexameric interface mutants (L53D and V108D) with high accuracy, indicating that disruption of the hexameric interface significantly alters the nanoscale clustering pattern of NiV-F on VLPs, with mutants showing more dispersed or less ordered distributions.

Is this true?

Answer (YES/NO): YES